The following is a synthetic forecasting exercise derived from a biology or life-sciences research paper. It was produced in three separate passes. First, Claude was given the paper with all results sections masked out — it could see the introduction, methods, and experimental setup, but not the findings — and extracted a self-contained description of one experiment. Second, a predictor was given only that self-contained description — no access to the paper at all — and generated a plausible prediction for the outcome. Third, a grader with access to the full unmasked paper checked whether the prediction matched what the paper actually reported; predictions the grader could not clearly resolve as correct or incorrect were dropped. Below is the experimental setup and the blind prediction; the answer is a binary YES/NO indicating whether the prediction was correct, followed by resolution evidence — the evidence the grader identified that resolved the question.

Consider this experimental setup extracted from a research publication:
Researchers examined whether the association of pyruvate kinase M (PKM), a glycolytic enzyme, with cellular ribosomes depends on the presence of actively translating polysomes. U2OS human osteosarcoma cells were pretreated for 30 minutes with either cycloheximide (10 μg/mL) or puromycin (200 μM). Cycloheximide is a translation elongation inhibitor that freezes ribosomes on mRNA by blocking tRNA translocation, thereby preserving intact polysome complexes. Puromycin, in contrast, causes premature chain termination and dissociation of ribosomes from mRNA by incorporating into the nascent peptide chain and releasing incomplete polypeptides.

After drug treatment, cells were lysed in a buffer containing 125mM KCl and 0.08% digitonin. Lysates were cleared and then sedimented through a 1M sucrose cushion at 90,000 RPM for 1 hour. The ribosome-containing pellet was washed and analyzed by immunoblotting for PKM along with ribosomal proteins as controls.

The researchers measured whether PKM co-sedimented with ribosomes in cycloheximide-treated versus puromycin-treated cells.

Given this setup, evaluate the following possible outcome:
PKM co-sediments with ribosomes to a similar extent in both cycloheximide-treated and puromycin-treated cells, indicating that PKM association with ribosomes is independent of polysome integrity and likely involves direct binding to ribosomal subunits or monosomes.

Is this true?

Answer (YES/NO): NO